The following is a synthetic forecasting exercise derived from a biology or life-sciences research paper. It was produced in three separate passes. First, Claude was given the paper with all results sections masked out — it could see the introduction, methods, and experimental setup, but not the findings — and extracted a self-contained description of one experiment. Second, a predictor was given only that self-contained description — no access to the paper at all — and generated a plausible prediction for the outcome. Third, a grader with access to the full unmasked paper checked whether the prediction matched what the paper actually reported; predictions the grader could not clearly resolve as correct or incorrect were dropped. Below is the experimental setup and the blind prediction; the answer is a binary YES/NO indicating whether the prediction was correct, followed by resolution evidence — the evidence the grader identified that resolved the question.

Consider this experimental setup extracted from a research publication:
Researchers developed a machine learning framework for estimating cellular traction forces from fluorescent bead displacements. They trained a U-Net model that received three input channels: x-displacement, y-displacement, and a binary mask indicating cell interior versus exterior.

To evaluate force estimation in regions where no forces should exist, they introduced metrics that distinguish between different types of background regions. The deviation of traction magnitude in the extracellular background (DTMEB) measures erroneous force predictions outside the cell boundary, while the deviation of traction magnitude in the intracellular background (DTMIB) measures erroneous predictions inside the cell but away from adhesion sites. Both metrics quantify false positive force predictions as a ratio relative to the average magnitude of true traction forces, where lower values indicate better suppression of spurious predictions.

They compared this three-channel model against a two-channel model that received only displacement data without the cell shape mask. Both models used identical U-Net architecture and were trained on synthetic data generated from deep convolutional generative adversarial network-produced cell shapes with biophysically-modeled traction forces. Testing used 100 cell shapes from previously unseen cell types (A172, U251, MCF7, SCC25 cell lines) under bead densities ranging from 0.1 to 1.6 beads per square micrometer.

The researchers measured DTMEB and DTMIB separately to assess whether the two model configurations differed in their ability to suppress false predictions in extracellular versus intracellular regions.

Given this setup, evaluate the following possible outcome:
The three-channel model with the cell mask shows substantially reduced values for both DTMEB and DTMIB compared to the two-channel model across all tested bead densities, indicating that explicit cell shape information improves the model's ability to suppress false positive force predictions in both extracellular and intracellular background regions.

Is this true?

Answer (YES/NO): NO